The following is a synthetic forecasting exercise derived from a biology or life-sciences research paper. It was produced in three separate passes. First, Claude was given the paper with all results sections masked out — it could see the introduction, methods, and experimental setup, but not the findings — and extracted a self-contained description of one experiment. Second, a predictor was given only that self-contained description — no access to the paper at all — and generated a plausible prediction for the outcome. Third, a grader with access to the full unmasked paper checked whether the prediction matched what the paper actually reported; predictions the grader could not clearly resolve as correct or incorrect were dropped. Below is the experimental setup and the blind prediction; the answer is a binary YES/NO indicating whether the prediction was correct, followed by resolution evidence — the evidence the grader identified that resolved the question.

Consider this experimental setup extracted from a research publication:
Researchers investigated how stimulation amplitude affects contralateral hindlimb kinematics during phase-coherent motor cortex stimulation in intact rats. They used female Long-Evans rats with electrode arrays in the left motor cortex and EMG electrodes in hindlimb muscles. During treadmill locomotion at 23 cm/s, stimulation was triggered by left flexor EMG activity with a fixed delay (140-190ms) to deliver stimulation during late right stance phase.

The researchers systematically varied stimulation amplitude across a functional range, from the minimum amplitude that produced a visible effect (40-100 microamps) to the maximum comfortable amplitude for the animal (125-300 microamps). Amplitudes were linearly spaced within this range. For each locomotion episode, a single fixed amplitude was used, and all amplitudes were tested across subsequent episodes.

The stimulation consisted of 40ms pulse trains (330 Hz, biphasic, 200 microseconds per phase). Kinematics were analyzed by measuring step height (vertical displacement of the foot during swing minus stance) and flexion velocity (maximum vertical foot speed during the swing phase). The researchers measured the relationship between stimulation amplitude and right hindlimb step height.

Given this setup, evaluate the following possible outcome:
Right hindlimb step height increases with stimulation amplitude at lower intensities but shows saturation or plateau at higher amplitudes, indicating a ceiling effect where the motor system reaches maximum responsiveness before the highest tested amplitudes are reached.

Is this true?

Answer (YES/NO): NO